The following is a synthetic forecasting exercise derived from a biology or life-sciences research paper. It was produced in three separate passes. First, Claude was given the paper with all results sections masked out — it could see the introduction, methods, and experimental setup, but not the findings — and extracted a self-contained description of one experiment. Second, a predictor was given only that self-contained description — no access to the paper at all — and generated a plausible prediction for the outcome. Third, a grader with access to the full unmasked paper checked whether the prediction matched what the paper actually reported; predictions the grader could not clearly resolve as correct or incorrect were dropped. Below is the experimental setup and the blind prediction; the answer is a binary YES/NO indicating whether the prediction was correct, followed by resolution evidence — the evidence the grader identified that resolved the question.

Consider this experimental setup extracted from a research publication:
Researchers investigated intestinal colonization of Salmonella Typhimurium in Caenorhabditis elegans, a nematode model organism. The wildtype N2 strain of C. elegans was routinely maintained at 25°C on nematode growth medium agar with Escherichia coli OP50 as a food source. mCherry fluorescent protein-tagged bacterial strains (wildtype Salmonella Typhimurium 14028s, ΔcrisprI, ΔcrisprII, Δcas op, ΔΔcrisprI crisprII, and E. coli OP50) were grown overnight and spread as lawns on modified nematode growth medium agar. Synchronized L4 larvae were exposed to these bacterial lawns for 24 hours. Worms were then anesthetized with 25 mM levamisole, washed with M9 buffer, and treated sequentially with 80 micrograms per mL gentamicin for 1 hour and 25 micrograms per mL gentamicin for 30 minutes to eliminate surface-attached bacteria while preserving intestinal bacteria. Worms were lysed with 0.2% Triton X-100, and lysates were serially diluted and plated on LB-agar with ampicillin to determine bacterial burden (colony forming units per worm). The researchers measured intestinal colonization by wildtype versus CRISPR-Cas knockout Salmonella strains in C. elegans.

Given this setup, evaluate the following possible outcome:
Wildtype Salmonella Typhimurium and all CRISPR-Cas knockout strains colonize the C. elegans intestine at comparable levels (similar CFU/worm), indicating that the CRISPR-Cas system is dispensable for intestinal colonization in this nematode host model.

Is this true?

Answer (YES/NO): NO